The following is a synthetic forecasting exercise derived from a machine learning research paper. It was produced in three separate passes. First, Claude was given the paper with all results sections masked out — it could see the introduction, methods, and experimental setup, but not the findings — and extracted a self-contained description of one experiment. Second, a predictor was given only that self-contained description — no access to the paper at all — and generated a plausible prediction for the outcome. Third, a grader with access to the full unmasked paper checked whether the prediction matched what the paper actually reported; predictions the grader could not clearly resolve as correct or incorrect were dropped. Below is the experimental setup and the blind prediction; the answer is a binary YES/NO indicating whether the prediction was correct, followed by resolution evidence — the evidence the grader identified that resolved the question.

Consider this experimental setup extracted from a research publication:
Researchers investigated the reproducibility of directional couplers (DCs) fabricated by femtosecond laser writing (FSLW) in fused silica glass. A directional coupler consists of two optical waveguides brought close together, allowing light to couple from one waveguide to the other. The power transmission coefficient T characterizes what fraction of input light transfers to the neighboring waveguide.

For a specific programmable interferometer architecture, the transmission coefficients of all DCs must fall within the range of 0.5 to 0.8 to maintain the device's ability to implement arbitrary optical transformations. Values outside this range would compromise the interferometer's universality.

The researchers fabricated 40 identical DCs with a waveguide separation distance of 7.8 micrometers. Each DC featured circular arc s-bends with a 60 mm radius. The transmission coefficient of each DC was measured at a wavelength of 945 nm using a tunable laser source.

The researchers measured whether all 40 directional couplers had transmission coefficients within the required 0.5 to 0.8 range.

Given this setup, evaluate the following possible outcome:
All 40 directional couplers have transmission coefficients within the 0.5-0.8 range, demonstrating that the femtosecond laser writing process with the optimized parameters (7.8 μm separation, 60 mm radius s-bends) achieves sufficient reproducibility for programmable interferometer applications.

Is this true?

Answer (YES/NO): YES